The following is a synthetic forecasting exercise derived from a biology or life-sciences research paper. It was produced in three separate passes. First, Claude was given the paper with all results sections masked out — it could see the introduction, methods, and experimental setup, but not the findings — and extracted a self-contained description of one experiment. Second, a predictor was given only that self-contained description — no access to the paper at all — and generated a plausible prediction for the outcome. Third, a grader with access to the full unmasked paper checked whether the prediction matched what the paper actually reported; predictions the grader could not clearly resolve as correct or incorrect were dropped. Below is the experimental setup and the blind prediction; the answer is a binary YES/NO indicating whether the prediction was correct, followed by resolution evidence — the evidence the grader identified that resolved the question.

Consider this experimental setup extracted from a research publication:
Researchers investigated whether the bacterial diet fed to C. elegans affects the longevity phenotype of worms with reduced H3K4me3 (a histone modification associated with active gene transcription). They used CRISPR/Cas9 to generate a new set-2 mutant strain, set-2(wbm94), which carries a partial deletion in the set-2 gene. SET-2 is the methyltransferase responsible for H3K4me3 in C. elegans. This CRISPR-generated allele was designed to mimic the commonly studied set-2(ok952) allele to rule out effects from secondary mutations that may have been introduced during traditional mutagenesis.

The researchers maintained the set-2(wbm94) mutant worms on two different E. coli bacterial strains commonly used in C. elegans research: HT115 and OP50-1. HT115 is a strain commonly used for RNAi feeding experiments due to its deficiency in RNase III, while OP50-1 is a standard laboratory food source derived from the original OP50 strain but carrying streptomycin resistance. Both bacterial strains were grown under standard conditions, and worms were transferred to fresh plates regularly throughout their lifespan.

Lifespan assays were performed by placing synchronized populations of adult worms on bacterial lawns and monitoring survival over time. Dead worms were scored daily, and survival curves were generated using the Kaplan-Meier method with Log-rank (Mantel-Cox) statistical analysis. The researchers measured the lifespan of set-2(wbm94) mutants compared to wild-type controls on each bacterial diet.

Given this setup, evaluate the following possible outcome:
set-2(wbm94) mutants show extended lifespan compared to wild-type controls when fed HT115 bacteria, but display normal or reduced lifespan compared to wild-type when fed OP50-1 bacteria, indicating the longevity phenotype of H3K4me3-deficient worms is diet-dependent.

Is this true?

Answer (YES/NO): YES